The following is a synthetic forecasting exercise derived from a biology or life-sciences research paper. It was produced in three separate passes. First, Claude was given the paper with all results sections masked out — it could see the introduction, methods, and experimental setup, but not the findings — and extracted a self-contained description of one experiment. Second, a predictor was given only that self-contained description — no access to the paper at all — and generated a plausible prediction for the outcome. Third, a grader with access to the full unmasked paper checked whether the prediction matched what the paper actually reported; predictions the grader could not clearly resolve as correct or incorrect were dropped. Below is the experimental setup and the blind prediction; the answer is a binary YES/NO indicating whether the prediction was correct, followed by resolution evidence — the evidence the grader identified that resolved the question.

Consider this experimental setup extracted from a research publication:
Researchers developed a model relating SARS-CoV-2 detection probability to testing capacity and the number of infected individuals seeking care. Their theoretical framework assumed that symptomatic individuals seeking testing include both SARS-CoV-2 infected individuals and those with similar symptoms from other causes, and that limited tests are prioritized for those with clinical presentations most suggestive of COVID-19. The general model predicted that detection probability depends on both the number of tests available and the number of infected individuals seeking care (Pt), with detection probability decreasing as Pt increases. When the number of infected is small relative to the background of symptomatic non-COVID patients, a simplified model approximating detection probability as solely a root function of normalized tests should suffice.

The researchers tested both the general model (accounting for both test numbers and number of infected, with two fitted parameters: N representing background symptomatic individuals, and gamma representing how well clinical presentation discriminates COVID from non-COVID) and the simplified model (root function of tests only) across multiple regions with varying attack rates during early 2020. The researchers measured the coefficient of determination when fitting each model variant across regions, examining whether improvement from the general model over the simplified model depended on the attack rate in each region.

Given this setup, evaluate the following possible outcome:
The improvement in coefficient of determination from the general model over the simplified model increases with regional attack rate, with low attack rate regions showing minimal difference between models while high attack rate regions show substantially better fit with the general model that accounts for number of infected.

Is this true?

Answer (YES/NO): YES